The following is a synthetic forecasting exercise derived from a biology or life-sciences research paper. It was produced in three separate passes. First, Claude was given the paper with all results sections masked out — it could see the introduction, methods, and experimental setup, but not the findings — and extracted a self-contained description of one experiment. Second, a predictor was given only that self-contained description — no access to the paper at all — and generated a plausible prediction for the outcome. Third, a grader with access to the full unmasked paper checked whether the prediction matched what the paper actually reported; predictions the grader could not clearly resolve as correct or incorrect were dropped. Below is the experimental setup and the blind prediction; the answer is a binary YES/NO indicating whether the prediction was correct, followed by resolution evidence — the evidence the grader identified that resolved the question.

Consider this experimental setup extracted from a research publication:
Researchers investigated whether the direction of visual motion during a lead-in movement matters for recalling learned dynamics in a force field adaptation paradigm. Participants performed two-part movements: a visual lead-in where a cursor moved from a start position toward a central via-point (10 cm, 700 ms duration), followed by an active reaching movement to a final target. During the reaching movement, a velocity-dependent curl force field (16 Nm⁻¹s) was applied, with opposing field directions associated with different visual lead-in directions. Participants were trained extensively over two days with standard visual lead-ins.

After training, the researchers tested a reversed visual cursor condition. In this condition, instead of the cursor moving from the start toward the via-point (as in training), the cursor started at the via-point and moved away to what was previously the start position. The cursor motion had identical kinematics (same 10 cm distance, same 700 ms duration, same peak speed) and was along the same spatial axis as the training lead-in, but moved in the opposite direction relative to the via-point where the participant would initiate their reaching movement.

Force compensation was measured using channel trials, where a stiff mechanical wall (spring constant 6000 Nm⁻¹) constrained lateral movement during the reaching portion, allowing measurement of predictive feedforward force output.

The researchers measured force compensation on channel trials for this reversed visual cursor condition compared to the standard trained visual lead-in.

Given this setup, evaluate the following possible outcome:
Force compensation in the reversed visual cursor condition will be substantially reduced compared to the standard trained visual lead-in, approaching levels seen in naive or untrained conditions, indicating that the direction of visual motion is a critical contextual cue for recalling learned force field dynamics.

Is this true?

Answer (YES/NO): NO